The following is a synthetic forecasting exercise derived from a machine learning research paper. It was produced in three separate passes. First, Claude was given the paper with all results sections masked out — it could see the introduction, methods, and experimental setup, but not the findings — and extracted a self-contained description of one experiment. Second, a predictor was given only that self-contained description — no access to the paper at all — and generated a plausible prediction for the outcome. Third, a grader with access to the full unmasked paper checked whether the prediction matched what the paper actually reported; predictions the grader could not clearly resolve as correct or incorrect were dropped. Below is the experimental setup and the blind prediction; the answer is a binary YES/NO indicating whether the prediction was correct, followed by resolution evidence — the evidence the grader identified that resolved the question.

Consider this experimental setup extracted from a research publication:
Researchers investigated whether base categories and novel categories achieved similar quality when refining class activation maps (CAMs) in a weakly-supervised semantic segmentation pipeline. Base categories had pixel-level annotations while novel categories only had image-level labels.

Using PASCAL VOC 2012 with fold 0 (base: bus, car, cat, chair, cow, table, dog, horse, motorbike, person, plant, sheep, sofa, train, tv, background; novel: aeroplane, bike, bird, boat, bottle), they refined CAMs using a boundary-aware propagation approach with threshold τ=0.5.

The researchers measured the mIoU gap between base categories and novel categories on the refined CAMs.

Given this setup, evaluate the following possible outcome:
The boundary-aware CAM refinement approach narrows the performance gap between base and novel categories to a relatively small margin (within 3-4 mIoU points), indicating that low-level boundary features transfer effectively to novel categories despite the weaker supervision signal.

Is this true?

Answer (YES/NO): NO